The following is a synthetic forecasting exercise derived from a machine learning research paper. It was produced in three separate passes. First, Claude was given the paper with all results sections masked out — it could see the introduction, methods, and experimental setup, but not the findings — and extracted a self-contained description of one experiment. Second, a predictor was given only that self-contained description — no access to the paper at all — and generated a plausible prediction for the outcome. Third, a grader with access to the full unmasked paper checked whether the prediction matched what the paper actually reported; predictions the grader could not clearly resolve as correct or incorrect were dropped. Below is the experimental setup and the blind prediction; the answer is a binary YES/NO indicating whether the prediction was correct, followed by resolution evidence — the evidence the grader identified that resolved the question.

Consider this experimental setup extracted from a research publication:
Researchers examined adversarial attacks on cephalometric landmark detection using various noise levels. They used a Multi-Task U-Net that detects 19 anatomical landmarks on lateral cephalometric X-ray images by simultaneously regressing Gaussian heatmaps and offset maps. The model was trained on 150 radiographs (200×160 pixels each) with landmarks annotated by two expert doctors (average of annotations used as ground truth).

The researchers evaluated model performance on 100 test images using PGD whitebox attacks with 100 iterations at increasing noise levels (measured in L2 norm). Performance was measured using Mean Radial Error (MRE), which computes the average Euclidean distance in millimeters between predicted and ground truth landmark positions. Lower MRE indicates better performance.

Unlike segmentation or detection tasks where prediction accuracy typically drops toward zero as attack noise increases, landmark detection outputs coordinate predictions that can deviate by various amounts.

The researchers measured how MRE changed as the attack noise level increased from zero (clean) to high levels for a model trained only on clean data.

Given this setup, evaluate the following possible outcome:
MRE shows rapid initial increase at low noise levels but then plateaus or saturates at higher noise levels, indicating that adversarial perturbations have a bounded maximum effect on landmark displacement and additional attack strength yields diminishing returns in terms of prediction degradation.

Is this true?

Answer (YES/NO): NO